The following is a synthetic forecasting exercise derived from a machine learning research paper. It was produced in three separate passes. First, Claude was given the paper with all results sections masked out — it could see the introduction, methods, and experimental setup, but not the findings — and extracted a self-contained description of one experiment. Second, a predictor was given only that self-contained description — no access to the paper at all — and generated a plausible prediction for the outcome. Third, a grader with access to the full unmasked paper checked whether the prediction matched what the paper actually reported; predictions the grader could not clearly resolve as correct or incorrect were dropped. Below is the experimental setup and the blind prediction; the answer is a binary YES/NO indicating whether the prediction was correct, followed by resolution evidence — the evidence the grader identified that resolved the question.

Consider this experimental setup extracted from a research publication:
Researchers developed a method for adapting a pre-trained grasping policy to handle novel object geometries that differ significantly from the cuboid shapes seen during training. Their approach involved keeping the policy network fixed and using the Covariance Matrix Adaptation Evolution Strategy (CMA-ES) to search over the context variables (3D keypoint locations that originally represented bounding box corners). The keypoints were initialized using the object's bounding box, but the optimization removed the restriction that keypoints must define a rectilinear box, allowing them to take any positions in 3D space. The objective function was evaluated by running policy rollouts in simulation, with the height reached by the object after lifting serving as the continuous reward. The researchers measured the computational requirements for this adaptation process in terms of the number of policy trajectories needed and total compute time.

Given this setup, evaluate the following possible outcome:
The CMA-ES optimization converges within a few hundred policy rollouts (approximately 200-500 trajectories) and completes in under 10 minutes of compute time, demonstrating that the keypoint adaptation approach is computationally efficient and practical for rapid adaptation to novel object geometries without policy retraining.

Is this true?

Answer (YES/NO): NO